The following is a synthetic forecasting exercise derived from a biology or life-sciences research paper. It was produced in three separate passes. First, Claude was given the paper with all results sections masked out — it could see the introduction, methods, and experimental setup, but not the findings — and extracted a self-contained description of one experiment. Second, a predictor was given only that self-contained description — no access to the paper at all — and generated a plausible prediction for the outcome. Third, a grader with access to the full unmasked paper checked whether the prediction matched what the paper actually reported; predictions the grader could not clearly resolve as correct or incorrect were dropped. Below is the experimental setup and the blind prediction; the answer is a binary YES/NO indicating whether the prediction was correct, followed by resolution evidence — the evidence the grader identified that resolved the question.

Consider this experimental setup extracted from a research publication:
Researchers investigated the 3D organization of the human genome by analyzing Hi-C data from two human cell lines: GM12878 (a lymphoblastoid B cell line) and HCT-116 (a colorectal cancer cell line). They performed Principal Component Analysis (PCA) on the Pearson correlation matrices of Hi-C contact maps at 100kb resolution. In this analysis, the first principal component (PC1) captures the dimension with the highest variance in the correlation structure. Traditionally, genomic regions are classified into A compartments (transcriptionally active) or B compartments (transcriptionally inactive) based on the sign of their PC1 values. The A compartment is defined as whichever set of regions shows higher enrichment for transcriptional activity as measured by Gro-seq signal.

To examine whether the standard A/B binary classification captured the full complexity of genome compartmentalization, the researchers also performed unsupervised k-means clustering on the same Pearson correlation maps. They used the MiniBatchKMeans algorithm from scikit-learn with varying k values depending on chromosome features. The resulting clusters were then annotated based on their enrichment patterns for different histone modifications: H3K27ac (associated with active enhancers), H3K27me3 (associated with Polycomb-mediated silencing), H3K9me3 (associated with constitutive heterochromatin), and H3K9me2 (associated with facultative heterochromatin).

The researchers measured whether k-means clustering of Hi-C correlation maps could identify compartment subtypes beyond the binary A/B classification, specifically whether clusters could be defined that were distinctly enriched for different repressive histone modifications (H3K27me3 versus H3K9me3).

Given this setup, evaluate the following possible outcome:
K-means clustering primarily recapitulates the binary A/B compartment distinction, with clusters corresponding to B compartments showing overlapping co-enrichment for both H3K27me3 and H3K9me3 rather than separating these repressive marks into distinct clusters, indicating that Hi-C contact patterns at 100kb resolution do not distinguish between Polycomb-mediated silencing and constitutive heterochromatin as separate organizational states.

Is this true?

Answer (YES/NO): NO